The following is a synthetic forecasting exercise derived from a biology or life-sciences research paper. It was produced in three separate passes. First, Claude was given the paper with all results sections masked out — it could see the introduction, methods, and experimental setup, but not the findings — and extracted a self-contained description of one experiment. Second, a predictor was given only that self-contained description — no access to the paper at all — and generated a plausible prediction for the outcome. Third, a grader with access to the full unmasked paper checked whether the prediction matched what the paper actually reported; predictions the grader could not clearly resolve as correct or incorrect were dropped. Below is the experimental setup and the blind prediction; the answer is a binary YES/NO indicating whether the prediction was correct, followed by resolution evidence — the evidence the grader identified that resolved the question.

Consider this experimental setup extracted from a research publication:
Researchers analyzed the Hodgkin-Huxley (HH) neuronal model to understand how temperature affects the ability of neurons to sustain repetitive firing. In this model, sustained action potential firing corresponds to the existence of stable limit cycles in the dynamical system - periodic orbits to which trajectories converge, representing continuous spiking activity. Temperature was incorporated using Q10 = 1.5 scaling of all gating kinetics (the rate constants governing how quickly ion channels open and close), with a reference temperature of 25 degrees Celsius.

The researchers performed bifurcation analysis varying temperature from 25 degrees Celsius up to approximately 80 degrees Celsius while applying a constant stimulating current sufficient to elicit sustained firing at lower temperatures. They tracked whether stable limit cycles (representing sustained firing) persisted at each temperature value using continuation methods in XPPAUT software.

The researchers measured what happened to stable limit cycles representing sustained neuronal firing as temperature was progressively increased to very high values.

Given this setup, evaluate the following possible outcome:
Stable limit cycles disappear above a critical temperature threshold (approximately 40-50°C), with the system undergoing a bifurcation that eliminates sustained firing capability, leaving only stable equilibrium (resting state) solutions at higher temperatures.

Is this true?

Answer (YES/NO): NO